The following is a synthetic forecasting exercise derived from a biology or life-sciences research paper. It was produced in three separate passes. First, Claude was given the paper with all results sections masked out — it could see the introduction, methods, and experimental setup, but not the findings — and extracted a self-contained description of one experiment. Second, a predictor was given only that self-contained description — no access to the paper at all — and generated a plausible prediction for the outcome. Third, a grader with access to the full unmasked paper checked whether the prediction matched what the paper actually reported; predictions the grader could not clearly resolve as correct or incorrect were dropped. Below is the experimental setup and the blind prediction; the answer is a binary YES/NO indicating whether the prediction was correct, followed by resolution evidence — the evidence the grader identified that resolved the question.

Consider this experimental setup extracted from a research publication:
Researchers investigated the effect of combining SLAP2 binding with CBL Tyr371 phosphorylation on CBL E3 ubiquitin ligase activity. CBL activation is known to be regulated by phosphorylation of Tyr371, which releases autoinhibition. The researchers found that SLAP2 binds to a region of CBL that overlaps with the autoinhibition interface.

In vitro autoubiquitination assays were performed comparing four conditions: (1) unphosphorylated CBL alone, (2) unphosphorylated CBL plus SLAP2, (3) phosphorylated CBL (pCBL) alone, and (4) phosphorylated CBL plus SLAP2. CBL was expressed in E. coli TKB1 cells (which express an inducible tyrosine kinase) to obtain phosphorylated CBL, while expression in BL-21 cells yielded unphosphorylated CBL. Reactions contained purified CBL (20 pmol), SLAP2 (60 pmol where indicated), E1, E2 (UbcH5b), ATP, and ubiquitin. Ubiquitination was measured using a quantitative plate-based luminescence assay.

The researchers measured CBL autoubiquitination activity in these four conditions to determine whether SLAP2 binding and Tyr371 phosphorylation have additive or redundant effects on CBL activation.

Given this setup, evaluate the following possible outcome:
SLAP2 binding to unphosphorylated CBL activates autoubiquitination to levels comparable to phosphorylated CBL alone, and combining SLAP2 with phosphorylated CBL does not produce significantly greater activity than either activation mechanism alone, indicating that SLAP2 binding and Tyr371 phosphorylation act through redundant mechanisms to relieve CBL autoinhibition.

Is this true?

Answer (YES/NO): NO